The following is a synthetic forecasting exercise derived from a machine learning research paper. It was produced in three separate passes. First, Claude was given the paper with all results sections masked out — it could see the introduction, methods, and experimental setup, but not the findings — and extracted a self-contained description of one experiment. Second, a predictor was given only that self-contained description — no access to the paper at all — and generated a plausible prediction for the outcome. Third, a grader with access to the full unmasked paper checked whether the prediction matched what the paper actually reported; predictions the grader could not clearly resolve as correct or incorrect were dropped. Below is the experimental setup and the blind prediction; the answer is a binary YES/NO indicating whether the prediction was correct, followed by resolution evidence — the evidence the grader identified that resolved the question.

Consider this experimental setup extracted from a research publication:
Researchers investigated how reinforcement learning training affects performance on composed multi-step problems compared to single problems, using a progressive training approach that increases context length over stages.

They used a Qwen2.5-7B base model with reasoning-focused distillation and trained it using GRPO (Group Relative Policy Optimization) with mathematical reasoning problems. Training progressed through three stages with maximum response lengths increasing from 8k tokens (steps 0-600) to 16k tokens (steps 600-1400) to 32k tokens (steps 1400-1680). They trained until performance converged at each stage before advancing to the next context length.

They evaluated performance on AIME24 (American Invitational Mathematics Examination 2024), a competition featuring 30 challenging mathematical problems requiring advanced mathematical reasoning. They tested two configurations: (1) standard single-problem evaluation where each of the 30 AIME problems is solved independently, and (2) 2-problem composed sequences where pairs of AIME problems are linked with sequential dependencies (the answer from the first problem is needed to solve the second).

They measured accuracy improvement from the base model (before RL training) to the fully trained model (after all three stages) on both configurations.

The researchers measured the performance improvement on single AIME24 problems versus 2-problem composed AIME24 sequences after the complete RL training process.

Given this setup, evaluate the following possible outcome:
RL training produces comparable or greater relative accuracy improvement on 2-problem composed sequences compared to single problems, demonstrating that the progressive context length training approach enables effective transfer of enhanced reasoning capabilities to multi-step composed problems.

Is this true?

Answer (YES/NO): NO